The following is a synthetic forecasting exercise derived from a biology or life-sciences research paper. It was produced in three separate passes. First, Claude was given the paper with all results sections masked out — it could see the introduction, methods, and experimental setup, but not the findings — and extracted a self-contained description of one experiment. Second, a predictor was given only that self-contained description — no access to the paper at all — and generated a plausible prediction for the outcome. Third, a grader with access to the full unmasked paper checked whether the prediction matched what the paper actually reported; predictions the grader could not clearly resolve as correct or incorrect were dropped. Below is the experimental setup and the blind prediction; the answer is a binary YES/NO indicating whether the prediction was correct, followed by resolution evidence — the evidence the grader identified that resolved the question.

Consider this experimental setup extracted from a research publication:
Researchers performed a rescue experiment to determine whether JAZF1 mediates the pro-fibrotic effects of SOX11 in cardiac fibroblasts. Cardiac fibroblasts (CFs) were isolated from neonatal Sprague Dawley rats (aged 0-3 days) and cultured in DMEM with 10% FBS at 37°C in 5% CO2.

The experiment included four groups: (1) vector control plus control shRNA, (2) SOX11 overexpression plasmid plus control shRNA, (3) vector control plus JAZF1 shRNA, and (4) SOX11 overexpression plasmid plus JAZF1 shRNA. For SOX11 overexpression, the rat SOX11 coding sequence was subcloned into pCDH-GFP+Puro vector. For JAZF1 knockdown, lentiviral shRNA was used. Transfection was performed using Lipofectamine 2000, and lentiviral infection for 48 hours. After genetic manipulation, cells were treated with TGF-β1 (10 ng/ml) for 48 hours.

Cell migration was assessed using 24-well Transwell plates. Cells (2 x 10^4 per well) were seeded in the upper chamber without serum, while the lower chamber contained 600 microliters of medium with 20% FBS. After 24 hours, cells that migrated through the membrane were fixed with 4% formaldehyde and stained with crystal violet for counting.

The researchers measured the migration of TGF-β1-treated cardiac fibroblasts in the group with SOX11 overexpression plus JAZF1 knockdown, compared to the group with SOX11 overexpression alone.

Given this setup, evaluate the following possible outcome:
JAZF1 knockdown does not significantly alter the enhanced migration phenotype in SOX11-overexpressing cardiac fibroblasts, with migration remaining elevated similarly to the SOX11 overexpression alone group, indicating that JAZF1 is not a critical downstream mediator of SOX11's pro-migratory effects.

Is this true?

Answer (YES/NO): NO